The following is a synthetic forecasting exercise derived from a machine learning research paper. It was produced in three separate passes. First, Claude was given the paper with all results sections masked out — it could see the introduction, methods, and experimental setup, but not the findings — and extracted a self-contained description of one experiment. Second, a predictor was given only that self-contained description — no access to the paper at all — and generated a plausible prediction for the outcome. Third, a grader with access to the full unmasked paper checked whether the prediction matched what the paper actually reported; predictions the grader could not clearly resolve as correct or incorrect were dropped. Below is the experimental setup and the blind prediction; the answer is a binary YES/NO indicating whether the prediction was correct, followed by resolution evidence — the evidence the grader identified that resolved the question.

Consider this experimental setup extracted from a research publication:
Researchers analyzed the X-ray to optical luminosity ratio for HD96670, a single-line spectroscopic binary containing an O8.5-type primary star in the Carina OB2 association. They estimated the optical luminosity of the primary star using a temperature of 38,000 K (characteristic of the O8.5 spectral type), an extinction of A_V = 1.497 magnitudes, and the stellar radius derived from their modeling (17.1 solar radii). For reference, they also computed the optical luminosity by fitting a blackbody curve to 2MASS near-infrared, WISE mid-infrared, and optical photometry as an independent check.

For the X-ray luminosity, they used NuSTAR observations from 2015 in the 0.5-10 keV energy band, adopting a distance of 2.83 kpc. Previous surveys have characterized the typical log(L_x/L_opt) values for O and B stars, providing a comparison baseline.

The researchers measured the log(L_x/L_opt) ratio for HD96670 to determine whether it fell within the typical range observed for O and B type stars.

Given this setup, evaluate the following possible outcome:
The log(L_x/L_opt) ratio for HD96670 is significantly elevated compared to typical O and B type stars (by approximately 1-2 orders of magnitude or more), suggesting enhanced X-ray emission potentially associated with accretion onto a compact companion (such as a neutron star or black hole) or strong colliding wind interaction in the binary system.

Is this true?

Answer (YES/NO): NO